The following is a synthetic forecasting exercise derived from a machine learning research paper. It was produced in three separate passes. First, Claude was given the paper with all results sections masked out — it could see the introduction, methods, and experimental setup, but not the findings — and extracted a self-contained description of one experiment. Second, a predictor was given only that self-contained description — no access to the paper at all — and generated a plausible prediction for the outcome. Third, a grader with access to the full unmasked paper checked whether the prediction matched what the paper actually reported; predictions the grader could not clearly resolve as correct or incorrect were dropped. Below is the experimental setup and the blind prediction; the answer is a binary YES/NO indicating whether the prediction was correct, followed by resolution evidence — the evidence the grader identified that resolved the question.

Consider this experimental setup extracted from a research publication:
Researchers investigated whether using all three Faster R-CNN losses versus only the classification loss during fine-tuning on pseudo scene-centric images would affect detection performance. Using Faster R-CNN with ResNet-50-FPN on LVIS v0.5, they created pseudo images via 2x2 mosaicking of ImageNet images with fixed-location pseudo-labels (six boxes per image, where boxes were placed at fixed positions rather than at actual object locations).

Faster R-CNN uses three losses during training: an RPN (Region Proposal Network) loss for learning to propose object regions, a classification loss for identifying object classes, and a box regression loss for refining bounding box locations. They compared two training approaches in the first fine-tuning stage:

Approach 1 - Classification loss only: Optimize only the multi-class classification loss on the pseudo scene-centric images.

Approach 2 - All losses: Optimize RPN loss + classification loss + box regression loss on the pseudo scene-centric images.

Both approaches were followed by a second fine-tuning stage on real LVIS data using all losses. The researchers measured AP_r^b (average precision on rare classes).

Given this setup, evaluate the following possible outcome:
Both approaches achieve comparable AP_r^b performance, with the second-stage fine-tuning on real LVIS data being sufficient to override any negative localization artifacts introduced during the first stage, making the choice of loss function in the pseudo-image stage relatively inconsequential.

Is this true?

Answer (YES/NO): NO